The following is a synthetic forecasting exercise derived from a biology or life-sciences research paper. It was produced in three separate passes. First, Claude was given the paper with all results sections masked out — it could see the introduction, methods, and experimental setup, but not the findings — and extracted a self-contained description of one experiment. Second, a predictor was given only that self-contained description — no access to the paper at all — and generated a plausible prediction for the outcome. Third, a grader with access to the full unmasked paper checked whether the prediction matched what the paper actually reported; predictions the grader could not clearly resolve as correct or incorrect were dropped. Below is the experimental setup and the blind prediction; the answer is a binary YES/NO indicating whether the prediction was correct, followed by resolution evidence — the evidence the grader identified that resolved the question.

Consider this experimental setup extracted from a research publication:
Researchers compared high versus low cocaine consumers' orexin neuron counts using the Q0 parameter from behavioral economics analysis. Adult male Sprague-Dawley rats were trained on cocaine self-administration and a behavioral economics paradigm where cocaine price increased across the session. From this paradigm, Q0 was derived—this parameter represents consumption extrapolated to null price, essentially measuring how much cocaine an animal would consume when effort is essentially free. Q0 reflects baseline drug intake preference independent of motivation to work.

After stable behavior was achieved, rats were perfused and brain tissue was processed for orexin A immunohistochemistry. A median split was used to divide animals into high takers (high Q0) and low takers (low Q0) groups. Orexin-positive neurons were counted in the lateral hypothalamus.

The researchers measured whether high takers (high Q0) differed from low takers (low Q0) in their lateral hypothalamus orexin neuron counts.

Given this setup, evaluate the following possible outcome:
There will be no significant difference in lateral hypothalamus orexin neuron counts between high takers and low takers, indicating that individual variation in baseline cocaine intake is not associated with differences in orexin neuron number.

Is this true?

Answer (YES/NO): YES